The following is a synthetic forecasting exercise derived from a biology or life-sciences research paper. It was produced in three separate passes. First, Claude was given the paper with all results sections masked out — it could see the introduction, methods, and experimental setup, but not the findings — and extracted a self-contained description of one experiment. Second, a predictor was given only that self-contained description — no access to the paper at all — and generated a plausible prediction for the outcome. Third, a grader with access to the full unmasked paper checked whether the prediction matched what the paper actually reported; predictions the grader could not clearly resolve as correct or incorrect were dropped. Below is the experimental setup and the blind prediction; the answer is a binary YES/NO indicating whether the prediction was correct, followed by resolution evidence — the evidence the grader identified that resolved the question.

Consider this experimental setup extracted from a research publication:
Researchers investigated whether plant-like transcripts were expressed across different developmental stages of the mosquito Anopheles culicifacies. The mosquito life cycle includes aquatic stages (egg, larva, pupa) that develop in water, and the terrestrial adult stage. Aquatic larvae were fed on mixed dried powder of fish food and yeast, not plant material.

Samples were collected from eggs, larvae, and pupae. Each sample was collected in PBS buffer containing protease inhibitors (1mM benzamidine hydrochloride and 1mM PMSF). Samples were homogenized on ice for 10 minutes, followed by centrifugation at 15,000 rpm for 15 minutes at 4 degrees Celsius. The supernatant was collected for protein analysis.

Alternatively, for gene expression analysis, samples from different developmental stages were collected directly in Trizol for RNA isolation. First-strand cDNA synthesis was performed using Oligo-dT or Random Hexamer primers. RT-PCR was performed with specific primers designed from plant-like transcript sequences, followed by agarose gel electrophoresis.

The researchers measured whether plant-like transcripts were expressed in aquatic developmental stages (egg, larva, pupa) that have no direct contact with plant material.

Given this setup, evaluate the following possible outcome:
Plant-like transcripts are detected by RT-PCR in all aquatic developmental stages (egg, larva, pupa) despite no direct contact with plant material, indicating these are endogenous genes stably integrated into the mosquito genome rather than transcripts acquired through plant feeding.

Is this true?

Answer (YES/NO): YES